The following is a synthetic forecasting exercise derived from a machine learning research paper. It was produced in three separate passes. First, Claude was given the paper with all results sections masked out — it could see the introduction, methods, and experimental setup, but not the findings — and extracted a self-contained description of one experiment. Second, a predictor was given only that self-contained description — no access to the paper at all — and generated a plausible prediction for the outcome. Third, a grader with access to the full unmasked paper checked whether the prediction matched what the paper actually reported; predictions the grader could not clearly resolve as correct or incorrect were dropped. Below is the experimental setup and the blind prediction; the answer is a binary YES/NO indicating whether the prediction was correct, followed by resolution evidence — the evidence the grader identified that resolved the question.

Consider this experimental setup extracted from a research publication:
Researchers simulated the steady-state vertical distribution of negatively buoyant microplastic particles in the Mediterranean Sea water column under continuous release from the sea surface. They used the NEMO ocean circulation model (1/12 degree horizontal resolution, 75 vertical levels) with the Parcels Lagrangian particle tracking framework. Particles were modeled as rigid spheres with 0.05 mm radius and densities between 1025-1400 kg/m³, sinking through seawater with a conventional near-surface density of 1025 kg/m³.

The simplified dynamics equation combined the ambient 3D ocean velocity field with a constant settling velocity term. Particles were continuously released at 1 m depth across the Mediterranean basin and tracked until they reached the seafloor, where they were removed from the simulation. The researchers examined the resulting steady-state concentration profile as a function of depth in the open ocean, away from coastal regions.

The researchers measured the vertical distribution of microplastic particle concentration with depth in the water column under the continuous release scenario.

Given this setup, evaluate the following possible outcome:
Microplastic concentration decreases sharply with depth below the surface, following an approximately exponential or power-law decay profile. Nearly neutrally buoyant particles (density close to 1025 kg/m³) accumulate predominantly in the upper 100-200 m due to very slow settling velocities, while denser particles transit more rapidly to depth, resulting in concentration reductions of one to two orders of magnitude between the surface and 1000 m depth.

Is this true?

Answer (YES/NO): NO